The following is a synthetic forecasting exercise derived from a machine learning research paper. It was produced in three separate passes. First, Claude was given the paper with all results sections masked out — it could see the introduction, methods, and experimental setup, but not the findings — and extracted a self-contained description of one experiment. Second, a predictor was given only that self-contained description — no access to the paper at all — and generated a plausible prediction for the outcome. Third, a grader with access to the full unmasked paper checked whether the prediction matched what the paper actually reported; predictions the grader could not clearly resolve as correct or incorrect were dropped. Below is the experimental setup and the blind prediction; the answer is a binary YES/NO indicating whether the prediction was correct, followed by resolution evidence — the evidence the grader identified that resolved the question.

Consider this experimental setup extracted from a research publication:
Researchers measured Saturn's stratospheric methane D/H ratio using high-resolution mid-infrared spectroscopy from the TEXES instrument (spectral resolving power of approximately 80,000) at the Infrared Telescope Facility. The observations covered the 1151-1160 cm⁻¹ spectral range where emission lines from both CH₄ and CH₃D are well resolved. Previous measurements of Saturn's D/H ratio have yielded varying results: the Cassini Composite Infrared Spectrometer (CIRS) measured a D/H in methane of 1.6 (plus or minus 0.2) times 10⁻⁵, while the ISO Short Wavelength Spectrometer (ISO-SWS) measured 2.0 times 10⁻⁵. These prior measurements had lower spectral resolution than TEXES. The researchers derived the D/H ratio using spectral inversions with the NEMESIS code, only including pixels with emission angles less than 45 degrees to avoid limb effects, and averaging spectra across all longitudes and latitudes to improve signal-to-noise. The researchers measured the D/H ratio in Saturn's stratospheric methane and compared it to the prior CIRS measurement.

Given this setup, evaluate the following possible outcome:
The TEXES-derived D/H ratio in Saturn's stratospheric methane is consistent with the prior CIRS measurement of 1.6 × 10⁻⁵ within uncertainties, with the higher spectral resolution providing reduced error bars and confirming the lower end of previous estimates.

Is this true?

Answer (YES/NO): NO